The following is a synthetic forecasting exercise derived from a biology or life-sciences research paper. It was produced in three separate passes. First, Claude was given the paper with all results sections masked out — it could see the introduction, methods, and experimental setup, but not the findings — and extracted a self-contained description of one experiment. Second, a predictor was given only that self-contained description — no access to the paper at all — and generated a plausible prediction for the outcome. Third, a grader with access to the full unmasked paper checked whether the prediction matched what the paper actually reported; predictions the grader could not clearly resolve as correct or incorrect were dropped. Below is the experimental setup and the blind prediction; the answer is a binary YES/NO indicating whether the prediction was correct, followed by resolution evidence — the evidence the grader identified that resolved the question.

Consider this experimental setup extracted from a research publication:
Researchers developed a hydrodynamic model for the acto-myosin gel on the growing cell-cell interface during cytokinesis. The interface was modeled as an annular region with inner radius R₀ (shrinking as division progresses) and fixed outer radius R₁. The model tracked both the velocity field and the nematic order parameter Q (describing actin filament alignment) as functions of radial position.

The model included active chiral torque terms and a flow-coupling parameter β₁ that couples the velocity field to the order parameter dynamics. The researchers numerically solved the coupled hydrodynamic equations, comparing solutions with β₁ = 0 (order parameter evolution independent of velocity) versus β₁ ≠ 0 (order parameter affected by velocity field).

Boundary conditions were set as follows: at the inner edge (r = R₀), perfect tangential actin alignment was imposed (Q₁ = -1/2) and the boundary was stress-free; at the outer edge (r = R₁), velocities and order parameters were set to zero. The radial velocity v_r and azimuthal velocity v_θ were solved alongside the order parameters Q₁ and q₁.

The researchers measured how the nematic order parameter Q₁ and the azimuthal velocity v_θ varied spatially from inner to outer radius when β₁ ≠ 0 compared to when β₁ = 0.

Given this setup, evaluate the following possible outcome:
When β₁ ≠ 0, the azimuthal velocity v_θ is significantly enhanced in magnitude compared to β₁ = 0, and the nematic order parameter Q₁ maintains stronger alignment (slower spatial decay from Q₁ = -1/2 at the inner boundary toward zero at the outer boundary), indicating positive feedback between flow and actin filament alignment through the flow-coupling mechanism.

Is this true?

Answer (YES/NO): NO